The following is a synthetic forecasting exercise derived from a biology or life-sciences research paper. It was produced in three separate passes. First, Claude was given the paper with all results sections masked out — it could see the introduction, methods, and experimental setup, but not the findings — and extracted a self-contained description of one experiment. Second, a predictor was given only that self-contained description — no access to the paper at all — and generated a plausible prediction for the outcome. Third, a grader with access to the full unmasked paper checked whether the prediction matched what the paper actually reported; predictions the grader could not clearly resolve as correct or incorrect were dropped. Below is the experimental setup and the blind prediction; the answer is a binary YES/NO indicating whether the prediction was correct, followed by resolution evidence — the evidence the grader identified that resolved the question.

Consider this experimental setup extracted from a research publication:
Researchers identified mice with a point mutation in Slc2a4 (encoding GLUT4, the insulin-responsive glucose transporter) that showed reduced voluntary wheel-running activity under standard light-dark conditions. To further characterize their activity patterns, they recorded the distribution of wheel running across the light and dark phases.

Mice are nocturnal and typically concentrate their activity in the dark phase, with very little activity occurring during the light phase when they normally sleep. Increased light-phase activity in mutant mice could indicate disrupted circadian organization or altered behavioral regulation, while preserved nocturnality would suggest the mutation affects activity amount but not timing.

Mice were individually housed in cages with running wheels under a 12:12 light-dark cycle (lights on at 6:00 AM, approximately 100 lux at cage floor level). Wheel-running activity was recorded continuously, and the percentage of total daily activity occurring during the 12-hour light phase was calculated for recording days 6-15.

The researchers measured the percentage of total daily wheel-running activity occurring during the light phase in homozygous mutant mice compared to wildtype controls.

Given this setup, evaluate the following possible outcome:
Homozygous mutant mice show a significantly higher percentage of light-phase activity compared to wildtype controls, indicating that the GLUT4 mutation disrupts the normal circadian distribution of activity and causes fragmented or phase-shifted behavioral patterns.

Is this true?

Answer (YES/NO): YES